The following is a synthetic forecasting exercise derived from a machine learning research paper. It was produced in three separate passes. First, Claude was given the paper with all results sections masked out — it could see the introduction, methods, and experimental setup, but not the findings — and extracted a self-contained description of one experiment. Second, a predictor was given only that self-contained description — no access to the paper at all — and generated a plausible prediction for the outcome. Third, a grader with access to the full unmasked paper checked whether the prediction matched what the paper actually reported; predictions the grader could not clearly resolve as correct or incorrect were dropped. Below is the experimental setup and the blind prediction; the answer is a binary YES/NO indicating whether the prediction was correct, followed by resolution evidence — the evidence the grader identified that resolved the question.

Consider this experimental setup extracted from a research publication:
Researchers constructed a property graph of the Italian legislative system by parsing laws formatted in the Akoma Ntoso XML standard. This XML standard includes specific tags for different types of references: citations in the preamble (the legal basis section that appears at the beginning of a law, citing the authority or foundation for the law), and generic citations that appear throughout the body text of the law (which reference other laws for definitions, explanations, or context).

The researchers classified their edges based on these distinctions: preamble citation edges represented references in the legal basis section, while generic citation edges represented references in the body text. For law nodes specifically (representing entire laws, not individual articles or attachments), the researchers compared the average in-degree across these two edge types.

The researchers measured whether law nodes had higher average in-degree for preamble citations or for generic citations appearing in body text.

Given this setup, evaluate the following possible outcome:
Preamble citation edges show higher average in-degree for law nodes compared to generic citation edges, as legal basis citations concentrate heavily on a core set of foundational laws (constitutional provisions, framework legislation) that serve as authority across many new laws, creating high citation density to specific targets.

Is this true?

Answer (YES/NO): NO